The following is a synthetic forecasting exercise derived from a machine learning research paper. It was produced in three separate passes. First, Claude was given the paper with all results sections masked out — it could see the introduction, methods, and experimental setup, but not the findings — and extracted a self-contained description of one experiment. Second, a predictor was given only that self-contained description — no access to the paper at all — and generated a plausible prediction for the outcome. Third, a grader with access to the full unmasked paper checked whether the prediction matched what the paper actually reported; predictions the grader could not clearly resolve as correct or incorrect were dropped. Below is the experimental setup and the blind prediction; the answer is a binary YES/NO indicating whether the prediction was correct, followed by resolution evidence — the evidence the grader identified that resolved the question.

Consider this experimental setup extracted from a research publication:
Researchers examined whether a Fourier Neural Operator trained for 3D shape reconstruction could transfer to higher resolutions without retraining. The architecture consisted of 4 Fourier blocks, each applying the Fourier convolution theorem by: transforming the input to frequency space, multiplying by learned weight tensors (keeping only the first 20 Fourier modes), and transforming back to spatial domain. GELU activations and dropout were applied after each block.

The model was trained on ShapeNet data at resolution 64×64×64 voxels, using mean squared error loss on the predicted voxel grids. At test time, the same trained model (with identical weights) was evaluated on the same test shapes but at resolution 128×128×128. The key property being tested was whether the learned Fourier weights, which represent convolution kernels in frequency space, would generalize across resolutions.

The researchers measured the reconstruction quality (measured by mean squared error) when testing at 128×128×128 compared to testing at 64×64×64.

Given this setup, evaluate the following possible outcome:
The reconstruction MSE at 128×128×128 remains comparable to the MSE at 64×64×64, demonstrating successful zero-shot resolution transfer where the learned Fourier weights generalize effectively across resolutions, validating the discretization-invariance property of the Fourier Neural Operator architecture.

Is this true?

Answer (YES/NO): YES